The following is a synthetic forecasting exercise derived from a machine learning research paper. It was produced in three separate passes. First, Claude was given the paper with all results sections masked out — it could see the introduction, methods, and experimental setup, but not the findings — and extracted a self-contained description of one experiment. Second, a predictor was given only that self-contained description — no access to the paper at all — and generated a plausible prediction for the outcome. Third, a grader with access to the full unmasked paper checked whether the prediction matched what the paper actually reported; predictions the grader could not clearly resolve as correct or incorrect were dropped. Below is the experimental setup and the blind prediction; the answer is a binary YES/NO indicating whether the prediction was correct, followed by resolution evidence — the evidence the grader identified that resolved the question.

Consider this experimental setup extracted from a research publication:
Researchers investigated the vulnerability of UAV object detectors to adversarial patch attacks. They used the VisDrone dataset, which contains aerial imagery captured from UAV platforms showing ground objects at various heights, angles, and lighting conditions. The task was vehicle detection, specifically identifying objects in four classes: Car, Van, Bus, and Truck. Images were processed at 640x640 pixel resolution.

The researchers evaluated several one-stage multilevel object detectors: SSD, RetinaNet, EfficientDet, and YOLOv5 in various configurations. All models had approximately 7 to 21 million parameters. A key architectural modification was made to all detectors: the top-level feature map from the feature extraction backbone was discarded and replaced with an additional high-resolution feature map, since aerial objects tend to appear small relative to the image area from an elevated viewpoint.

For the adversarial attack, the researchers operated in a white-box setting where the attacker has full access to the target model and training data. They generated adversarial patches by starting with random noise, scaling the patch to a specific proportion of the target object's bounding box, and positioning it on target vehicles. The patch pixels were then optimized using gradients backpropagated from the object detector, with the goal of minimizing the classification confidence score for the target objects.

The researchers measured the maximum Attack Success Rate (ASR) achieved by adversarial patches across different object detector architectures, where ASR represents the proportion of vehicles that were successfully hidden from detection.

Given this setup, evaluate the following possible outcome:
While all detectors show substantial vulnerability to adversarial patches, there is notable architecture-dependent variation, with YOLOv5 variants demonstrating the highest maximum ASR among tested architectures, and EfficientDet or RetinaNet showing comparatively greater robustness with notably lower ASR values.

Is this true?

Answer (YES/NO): NO